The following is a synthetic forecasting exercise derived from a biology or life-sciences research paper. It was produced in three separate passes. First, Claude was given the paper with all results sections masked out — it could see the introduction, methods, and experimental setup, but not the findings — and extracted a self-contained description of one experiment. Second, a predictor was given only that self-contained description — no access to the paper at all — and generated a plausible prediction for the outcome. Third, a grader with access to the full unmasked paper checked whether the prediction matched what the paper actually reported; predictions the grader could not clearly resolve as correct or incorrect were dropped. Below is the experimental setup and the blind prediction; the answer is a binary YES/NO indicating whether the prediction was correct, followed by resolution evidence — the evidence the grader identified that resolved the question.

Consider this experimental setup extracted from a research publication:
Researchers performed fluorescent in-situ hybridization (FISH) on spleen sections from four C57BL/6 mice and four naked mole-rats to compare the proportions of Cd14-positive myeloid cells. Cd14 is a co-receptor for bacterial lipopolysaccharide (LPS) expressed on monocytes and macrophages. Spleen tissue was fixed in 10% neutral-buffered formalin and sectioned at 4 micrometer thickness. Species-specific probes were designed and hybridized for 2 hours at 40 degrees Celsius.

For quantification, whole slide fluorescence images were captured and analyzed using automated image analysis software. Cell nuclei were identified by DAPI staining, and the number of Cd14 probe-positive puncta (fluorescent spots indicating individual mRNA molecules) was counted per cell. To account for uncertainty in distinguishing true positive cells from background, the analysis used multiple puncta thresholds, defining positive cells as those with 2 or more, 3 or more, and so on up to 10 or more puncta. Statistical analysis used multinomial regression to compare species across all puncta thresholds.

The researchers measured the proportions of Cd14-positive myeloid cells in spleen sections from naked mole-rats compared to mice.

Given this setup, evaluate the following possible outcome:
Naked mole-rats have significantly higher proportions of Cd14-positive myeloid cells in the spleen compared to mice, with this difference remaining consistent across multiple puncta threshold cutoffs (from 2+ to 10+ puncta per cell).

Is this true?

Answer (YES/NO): YES